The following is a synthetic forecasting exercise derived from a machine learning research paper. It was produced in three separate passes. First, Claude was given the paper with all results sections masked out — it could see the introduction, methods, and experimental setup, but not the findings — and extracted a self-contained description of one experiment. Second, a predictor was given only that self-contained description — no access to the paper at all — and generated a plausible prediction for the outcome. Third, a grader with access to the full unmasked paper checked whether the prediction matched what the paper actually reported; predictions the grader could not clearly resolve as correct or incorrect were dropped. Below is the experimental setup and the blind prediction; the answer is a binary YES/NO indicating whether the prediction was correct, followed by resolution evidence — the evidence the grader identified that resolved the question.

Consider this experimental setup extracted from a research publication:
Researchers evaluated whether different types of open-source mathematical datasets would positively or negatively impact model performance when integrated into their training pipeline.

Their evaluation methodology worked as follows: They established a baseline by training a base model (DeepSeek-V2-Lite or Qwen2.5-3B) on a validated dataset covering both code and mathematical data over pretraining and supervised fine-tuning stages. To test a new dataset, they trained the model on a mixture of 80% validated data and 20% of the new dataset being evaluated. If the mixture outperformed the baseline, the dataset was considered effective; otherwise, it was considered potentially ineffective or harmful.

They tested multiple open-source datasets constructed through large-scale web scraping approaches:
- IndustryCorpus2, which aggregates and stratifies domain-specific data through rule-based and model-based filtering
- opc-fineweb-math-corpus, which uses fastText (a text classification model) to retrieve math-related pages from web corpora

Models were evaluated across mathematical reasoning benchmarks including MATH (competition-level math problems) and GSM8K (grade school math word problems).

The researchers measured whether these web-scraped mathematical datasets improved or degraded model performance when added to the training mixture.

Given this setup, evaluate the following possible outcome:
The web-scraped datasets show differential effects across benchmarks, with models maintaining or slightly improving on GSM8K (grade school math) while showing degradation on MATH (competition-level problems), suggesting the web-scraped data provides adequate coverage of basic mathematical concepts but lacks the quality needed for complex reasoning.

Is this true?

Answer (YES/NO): YES